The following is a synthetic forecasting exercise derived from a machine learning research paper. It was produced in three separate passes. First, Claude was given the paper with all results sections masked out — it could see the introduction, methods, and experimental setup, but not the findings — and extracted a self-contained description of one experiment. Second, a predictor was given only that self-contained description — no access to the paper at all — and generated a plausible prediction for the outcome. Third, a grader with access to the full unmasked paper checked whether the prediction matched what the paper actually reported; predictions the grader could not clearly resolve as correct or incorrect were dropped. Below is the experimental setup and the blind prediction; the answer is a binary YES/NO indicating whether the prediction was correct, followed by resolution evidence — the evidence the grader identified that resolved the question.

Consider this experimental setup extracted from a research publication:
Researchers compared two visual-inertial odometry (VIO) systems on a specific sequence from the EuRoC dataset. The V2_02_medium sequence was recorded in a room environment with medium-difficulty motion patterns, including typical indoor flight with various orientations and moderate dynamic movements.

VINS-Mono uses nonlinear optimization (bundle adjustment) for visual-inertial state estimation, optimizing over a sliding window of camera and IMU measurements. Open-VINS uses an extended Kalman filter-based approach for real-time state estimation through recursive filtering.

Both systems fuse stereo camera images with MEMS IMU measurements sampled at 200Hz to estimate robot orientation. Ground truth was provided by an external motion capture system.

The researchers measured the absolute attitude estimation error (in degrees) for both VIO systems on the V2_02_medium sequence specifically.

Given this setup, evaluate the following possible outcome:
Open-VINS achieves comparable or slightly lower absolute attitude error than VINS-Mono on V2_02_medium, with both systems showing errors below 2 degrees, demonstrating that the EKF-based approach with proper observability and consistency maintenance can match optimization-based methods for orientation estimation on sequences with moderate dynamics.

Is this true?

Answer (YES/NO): NO